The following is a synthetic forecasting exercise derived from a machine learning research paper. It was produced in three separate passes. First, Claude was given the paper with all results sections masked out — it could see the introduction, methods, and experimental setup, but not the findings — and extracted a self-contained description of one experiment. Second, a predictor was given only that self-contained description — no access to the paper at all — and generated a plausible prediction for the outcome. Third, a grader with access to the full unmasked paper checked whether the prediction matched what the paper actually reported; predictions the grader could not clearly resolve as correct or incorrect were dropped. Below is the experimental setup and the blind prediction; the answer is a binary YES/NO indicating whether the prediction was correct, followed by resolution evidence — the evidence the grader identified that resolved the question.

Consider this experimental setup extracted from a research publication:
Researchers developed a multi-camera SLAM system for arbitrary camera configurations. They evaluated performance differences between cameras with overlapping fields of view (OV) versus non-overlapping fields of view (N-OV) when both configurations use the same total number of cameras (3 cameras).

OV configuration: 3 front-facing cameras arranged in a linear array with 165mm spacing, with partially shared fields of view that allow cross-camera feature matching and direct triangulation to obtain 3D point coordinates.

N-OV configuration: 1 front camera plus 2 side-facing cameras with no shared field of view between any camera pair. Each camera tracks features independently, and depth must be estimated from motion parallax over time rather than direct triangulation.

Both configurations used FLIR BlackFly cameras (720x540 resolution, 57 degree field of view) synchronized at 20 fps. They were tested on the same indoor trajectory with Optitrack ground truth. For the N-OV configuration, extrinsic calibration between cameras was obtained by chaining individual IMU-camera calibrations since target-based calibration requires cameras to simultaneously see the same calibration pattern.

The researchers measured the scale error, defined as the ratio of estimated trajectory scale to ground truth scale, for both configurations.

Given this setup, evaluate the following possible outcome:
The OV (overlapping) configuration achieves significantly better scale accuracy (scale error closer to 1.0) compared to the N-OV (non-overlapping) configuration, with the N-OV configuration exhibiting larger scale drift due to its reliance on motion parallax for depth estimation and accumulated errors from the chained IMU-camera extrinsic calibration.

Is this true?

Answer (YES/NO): YES